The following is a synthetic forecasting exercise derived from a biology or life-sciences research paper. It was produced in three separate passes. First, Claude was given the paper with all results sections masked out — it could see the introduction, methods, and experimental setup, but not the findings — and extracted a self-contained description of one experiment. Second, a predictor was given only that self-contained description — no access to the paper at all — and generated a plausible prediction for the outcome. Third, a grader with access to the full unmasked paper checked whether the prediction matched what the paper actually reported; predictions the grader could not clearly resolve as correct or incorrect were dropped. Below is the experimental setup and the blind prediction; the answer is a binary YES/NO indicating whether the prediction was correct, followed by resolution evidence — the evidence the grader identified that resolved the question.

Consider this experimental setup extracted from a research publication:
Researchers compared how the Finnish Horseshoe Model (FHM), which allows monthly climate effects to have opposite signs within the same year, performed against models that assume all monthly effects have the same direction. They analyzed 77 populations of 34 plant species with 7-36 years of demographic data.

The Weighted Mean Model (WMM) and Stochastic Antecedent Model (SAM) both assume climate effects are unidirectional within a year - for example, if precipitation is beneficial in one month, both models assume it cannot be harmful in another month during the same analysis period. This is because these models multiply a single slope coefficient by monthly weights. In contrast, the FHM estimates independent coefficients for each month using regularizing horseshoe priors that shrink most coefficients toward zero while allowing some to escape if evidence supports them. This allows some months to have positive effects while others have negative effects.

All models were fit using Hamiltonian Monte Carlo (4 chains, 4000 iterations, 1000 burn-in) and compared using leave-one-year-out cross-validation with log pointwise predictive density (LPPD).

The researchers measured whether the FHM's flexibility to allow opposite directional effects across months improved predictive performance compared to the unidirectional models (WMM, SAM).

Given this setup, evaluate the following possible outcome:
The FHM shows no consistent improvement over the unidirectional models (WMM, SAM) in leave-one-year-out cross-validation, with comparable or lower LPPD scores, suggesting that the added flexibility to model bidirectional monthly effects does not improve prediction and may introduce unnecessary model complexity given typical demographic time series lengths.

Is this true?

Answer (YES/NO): NO